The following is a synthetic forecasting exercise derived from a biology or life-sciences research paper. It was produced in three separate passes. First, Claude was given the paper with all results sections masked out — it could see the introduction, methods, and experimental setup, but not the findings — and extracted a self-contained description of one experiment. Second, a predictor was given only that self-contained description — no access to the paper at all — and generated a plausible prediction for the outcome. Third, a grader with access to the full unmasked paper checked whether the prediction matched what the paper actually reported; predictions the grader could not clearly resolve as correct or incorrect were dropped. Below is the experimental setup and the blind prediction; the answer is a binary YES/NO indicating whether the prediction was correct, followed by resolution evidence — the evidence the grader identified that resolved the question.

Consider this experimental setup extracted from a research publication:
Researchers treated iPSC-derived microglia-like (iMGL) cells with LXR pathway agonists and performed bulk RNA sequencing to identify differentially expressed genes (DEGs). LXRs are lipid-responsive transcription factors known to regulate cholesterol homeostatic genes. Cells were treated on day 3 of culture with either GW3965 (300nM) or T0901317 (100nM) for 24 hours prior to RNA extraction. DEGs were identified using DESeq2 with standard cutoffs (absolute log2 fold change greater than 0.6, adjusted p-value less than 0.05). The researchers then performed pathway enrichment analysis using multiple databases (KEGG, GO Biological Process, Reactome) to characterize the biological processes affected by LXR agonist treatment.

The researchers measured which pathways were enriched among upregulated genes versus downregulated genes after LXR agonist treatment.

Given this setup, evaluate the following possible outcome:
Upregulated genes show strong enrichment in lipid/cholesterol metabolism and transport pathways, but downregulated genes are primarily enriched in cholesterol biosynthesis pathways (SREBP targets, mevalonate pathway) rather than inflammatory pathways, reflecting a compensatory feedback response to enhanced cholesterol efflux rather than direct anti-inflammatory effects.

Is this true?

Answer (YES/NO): NO